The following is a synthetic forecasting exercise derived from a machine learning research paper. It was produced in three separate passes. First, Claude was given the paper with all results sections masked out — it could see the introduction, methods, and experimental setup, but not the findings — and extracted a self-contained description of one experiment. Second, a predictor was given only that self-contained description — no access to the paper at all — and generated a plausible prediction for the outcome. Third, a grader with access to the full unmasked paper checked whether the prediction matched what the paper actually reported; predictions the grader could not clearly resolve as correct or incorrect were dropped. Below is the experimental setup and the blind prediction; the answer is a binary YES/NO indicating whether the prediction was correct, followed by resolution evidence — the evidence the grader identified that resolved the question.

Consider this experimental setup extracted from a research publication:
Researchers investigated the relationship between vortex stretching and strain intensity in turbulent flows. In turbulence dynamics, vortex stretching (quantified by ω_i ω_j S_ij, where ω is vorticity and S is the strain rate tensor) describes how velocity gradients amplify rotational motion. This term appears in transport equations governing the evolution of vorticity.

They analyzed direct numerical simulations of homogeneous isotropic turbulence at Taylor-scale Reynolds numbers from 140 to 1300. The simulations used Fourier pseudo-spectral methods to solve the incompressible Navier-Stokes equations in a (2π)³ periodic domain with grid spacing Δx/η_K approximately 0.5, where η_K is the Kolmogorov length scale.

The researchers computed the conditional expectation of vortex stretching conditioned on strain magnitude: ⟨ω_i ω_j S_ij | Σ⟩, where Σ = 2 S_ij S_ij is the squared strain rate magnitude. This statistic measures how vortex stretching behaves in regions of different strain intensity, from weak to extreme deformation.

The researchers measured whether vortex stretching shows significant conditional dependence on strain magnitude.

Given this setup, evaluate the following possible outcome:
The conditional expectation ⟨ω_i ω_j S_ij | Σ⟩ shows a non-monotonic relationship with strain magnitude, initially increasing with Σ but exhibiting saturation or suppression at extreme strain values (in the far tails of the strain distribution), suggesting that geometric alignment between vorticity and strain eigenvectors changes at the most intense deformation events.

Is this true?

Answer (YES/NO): NO